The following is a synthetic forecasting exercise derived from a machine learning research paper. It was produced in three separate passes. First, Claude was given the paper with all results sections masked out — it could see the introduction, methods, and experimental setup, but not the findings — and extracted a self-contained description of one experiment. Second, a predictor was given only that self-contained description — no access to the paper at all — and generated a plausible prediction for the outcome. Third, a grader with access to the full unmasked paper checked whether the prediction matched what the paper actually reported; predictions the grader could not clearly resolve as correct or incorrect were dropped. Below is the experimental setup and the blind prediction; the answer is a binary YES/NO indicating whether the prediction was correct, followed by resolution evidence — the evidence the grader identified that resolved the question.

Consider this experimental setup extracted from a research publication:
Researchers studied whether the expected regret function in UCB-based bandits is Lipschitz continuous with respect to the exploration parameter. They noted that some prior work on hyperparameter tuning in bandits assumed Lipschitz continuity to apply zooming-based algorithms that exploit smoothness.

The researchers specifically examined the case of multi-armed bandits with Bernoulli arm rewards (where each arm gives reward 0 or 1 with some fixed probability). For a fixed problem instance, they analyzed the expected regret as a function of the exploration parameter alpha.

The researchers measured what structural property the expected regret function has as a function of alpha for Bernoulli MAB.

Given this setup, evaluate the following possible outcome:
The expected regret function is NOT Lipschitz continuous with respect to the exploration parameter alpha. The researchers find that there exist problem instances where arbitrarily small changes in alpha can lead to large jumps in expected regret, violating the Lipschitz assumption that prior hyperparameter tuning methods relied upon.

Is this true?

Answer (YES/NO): YES